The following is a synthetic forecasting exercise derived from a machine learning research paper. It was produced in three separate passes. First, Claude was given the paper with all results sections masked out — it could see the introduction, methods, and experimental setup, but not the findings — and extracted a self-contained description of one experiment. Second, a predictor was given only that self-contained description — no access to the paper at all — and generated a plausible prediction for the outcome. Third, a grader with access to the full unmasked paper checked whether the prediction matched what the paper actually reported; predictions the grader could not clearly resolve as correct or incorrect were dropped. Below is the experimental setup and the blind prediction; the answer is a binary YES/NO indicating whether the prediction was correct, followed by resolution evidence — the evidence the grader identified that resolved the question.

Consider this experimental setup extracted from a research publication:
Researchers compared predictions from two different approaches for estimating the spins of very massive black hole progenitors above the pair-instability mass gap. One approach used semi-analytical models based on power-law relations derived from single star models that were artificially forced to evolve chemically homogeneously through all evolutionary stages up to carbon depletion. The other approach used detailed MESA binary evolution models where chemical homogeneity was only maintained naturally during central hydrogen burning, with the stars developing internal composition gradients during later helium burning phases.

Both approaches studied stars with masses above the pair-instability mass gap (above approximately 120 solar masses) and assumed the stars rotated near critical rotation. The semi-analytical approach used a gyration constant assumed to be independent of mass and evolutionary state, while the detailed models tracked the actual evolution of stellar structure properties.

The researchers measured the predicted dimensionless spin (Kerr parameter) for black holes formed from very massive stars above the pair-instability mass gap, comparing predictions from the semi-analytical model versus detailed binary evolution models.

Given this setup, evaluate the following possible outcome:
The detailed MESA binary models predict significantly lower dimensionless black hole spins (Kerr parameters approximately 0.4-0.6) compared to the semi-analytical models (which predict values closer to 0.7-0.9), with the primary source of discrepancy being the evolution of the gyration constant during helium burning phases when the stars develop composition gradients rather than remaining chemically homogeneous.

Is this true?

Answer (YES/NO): NO